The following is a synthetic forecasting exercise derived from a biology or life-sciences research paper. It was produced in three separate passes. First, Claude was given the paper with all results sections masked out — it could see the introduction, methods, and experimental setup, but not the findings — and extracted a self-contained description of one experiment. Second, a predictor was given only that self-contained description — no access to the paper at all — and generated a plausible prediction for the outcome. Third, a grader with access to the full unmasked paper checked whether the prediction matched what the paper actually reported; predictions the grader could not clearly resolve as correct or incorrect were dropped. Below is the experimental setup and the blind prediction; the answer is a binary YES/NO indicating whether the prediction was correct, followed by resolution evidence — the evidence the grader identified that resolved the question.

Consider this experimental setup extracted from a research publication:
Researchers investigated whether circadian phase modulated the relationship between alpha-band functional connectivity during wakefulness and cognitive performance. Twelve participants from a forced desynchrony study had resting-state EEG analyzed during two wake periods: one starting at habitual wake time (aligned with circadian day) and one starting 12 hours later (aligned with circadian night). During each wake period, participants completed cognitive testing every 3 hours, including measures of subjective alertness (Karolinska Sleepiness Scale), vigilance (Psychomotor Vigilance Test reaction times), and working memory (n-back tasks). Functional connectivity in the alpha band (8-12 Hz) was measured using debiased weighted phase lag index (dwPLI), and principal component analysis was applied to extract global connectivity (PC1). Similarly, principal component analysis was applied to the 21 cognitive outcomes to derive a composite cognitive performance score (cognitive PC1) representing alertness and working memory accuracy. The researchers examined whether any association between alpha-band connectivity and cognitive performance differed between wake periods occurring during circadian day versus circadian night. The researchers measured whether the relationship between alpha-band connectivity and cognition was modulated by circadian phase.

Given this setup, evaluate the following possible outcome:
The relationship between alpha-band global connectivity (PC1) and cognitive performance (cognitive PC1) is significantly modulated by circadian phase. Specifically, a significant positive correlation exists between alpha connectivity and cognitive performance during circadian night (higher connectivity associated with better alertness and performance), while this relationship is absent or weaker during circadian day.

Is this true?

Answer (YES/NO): NO